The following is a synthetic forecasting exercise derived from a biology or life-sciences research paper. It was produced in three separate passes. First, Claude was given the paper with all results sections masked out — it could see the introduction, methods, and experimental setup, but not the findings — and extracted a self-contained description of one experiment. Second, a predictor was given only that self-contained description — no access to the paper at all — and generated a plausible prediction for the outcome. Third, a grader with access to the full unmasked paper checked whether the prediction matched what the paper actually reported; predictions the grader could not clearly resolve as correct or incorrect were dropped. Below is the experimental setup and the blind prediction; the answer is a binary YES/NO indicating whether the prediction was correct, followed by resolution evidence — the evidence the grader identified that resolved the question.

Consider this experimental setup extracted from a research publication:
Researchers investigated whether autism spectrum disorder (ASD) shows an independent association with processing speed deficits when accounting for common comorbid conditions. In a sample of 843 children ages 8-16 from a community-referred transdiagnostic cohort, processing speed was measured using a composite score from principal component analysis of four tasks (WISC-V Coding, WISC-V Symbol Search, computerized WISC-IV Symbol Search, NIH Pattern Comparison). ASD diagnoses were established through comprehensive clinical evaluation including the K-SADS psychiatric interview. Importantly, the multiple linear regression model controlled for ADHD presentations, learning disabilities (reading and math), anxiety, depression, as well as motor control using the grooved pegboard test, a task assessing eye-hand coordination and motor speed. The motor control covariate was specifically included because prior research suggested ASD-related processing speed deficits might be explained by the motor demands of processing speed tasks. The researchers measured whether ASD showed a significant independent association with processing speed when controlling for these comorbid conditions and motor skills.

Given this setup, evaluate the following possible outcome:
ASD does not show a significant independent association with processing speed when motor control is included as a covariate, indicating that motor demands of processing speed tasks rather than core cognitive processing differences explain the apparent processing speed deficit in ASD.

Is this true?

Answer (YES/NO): NO